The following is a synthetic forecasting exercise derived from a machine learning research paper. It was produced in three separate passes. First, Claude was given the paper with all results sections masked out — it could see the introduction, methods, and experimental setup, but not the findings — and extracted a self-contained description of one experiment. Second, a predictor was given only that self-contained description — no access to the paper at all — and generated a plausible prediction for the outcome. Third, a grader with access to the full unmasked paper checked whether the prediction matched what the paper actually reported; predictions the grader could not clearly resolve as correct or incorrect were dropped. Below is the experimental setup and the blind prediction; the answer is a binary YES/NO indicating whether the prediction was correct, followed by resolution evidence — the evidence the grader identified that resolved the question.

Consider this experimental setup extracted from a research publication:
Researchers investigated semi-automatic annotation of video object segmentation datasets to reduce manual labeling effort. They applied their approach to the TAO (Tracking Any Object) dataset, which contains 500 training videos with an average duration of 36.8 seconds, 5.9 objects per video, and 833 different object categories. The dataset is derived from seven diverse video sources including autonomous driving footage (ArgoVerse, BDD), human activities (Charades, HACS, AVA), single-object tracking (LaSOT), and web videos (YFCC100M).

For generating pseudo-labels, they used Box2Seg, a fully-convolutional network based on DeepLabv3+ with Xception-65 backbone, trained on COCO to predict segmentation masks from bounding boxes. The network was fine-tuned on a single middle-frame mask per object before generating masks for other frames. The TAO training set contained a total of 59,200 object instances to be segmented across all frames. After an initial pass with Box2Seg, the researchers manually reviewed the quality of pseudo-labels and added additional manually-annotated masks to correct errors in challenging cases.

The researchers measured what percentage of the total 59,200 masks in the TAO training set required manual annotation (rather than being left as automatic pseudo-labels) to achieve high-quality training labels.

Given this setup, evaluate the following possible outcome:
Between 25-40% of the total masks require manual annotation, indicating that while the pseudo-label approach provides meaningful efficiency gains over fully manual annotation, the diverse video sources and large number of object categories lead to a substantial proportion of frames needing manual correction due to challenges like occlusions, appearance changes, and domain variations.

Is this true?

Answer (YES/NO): NO